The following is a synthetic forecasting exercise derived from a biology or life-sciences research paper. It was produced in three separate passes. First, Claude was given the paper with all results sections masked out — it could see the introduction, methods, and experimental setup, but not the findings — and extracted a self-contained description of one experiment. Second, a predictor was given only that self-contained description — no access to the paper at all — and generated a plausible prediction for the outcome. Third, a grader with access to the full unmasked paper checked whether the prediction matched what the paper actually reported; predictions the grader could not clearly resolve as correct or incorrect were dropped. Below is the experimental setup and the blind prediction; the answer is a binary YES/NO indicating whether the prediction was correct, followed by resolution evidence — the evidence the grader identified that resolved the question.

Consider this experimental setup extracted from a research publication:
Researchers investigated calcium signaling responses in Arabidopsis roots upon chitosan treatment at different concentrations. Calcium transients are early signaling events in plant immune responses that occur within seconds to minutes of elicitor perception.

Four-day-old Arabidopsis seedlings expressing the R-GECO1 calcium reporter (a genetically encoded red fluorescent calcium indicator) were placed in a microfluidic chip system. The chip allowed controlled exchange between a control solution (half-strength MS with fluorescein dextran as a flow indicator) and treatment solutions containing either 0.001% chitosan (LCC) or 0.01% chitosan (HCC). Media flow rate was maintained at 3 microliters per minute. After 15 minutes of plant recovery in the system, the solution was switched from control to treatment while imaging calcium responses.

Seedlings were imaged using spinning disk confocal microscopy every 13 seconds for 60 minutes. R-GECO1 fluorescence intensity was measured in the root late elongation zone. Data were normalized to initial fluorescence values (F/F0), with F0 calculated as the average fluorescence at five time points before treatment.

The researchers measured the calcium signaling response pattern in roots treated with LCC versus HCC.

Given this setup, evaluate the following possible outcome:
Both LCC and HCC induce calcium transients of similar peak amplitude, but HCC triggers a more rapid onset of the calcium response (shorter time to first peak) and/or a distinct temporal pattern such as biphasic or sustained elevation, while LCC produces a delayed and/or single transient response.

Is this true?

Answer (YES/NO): NO